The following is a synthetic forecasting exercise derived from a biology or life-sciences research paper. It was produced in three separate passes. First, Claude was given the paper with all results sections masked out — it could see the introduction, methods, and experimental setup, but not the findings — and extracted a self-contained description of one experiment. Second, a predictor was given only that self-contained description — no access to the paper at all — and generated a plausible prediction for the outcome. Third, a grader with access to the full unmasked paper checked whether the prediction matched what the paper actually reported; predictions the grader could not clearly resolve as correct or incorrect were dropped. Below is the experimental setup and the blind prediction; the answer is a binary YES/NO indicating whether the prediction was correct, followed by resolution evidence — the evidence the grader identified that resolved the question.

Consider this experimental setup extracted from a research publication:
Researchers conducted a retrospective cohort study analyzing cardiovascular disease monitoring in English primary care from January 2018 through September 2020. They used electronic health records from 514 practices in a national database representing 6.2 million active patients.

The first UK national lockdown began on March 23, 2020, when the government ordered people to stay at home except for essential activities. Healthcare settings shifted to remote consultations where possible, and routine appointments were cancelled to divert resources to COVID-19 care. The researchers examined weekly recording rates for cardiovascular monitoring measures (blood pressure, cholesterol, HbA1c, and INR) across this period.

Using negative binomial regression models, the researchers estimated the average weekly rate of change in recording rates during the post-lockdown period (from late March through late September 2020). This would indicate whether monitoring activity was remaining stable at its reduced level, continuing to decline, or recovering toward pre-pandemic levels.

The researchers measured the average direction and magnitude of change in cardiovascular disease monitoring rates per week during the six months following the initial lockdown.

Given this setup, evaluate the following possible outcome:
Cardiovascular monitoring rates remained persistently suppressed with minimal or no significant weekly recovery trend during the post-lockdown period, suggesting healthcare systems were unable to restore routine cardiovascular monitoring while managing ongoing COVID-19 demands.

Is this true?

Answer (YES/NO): NO